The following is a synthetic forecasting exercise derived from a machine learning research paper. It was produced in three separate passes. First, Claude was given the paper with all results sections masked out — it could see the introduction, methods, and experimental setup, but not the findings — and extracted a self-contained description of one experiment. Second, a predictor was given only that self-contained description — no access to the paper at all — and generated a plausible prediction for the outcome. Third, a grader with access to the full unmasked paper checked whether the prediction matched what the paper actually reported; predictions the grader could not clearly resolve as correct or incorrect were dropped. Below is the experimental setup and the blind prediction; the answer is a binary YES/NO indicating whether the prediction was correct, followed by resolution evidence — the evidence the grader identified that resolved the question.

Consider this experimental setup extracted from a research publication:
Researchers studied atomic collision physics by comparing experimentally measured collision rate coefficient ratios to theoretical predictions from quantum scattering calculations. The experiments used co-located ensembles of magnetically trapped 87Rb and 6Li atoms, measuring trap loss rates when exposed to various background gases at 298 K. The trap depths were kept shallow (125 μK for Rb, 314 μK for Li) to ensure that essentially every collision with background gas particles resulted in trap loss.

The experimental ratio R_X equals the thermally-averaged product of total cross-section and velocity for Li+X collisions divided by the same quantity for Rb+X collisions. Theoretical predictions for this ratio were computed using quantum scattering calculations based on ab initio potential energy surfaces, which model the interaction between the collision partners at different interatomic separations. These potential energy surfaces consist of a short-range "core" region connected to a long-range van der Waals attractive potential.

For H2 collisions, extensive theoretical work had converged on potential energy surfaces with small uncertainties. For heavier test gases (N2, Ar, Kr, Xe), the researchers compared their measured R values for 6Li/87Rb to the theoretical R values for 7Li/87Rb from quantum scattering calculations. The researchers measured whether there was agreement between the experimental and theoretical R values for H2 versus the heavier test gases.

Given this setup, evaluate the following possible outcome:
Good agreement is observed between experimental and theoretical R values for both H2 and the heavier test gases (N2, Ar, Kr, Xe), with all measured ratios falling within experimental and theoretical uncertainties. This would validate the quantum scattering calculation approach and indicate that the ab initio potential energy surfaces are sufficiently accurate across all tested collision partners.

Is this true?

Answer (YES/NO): NO